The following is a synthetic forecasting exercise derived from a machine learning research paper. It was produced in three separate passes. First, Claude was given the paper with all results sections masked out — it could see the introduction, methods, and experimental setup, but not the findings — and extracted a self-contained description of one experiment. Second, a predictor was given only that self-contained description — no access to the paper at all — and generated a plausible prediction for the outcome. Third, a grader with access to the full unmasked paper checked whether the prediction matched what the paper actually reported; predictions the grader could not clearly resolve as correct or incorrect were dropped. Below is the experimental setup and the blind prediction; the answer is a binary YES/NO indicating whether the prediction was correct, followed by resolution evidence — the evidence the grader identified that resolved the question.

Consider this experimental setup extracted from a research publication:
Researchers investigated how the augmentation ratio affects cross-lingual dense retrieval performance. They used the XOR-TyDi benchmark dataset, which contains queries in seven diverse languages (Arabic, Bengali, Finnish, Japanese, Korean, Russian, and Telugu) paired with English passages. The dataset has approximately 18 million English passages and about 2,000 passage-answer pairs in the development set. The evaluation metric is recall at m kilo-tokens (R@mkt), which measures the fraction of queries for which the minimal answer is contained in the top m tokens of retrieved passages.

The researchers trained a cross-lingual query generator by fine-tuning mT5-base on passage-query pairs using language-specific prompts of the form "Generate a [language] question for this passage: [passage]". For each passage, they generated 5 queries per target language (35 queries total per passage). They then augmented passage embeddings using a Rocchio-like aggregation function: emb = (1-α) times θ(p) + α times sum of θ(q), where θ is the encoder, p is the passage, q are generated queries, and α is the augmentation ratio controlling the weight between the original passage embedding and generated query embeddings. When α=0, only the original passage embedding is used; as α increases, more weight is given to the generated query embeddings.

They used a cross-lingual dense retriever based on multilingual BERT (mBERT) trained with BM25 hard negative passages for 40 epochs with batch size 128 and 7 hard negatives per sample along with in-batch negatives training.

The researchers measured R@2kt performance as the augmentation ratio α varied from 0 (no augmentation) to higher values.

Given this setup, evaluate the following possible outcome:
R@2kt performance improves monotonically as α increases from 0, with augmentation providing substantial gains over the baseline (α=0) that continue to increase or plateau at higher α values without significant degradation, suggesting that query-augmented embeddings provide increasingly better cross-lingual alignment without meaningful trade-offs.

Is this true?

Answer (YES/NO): NO